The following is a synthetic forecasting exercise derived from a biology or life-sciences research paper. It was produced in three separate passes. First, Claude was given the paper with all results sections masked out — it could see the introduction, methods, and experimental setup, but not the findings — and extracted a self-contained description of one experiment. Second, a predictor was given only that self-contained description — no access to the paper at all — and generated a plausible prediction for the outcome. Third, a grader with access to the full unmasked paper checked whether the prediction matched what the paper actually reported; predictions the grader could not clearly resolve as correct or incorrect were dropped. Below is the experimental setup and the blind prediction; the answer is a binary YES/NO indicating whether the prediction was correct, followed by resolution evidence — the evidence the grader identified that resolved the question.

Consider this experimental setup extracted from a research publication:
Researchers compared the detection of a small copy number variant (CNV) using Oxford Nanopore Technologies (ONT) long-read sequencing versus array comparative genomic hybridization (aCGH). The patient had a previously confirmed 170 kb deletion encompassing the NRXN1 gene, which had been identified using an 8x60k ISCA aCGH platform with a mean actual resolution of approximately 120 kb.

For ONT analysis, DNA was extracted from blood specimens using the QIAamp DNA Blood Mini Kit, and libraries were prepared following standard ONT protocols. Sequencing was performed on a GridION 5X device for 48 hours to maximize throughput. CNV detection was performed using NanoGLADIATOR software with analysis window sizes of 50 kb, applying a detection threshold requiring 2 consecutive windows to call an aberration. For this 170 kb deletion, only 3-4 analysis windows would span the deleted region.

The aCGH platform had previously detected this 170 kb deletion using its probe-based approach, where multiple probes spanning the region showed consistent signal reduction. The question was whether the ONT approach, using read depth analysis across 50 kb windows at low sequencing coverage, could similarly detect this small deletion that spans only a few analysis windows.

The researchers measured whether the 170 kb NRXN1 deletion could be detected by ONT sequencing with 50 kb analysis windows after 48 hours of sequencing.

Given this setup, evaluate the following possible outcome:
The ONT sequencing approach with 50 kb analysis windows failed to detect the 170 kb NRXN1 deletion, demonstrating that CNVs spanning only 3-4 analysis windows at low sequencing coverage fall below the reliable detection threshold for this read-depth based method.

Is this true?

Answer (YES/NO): NO